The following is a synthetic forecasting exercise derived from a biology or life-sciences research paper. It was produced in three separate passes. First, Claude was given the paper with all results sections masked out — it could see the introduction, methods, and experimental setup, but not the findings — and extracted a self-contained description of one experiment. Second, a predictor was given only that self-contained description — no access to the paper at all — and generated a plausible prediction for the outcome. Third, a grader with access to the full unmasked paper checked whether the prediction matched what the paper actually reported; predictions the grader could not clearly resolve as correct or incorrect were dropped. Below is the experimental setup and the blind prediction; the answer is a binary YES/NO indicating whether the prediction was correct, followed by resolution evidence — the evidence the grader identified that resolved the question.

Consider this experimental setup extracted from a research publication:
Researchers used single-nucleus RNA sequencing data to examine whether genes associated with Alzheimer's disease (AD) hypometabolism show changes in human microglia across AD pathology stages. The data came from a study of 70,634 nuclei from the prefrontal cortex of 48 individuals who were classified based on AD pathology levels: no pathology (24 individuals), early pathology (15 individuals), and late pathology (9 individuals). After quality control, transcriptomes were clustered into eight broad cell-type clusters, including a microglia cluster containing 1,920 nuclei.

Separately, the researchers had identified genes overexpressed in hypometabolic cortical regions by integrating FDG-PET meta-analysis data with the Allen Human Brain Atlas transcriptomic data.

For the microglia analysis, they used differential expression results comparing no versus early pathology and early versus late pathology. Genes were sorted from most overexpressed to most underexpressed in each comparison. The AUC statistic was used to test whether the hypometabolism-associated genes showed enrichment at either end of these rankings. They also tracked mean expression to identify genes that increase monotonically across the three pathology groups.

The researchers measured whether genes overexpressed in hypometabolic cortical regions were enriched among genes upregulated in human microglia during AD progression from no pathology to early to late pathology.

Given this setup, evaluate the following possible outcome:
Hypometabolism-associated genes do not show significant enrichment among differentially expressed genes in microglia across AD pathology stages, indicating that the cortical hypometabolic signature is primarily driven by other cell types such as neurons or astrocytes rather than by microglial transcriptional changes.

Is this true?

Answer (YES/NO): NO